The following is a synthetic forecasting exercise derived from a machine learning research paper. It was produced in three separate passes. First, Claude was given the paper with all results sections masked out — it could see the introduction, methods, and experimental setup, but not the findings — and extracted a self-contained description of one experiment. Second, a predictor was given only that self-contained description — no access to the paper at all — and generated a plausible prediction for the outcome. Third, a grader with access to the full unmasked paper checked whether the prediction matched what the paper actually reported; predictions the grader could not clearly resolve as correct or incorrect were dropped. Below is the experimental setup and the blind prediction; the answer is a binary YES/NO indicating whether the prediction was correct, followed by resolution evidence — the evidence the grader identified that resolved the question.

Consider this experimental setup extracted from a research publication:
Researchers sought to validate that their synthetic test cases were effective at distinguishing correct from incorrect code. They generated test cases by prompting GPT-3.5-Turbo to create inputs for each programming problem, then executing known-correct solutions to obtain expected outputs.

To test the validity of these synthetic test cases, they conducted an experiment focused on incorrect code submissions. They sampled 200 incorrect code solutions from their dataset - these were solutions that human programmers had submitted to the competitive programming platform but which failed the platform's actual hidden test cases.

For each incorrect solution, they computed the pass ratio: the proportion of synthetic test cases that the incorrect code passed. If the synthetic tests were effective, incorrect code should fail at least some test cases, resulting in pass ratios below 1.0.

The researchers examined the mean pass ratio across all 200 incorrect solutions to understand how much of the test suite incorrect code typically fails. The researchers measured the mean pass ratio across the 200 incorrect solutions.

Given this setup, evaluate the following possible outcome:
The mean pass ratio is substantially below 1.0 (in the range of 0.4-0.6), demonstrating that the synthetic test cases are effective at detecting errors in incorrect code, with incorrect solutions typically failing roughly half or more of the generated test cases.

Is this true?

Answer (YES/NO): NO